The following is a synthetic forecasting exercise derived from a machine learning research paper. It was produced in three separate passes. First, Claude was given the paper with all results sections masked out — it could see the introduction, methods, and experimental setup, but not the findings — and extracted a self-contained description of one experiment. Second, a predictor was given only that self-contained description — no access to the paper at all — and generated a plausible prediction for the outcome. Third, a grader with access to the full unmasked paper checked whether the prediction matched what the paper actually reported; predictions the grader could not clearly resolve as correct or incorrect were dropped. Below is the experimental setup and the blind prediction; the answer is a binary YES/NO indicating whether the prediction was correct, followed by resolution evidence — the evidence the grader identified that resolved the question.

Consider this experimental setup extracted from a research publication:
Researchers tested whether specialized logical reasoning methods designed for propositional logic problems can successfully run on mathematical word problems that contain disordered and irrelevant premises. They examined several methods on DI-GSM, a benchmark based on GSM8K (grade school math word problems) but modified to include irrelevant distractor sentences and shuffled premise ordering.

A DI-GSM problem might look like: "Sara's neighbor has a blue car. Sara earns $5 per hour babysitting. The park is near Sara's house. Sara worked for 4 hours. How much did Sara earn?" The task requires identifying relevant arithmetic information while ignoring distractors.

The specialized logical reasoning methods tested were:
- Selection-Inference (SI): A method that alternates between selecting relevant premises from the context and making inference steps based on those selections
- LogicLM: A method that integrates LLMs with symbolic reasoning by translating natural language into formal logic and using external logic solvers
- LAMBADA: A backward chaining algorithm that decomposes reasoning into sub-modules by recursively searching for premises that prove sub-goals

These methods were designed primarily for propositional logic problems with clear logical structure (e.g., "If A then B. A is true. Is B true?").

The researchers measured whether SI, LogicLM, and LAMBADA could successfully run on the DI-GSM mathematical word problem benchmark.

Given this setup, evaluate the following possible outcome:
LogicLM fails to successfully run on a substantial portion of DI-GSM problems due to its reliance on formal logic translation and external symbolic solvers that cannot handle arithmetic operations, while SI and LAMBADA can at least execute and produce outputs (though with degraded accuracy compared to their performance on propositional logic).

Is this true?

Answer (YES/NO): NO